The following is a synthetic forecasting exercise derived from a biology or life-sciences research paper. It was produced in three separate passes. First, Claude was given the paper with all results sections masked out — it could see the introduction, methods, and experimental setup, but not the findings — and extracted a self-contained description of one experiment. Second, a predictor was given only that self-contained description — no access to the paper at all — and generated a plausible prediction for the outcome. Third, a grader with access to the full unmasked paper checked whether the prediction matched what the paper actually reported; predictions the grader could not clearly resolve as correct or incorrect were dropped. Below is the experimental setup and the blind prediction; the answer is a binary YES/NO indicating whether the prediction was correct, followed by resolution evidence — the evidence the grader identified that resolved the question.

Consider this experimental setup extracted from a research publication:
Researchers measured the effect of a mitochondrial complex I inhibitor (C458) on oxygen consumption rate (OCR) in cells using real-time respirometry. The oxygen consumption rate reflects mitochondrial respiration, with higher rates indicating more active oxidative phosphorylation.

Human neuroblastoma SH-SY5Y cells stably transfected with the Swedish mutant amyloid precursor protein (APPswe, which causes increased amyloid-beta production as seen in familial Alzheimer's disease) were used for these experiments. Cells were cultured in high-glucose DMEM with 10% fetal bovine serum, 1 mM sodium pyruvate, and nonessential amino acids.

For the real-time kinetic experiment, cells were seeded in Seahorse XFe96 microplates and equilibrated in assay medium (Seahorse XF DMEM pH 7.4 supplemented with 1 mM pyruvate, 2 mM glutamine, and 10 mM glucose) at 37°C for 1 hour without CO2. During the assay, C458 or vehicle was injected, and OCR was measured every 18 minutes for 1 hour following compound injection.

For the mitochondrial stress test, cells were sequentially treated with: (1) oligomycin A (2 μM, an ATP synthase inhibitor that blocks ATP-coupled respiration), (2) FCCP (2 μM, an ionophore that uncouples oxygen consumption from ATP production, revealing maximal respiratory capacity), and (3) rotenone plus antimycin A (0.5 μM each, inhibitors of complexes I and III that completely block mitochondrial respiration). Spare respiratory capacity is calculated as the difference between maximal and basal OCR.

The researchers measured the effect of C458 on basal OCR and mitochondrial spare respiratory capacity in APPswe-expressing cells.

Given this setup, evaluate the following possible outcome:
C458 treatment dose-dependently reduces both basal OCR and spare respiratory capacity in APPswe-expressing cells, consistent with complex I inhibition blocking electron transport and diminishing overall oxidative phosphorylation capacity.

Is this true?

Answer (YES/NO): NO